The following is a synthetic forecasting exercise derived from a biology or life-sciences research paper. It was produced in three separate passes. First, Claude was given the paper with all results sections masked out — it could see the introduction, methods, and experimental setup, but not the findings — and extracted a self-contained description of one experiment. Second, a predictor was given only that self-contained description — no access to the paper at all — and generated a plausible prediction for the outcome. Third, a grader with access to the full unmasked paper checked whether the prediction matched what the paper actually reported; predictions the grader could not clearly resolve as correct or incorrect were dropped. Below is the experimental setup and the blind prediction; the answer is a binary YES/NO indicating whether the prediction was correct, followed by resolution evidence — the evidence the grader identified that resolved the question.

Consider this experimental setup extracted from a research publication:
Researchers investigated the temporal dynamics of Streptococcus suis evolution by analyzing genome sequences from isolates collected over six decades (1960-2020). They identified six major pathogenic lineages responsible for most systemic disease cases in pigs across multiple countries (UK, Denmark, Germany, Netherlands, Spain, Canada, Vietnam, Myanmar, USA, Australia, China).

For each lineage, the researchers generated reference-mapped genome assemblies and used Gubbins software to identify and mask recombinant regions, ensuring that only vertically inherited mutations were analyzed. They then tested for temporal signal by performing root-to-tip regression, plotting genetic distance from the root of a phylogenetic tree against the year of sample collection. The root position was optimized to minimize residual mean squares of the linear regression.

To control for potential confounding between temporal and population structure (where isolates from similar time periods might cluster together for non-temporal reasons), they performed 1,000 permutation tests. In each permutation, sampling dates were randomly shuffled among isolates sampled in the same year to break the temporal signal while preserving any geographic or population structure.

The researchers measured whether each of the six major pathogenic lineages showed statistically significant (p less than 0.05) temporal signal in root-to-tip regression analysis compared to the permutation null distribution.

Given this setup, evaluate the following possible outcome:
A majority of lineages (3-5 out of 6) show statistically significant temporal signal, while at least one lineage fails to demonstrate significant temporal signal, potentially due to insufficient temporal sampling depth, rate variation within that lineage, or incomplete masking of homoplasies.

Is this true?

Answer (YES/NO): YES